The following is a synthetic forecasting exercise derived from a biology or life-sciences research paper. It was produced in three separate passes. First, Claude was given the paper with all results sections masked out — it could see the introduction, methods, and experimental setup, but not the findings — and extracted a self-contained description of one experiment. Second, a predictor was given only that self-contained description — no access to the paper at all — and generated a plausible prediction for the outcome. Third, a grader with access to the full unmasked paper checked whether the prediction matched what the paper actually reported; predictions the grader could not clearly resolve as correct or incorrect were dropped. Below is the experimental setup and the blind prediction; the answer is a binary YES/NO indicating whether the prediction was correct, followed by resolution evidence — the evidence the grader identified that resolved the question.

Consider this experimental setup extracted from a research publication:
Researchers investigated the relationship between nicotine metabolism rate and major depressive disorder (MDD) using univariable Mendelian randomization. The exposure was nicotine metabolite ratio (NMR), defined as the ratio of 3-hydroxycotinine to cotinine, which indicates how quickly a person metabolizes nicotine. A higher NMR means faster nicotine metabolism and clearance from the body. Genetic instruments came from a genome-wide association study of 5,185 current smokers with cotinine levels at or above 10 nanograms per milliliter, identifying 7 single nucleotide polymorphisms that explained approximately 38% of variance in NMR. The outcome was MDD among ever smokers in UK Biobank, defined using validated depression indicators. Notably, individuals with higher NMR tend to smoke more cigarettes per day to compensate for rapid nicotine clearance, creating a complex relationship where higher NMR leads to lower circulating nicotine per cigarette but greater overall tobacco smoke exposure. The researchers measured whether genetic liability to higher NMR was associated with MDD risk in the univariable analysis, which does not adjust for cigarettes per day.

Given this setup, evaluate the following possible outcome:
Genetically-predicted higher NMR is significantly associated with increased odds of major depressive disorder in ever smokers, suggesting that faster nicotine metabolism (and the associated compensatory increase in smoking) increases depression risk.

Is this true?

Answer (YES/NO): NO